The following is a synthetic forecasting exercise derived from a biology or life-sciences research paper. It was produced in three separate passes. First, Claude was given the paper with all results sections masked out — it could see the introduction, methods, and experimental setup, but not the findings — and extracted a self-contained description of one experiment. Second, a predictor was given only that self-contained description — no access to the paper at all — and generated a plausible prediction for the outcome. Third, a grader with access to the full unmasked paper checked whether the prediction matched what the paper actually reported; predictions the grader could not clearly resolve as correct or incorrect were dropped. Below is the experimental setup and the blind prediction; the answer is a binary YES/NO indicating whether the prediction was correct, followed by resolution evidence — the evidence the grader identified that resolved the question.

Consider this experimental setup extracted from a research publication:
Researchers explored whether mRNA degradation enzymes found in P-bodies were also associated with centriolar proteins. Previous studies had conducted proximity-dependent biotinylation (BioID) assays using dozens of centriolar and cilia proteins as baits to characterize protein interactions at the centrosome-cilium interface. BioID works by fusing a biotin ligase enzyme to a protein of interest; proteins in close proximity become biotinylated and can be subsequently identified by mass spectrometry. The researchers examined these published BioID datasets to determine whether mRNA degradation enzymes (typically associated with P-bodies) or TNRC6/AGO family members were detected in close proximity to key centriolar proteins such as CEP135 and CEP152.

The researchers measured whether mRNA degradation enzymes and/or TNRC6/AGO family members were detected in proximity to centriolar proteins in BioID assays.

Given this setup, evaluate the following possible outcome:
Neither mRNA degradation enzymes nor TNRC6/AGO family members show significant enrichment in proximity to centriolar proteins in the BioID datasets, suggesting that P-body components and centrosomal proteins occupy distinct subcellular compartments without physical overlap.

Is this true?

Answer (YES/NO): NO